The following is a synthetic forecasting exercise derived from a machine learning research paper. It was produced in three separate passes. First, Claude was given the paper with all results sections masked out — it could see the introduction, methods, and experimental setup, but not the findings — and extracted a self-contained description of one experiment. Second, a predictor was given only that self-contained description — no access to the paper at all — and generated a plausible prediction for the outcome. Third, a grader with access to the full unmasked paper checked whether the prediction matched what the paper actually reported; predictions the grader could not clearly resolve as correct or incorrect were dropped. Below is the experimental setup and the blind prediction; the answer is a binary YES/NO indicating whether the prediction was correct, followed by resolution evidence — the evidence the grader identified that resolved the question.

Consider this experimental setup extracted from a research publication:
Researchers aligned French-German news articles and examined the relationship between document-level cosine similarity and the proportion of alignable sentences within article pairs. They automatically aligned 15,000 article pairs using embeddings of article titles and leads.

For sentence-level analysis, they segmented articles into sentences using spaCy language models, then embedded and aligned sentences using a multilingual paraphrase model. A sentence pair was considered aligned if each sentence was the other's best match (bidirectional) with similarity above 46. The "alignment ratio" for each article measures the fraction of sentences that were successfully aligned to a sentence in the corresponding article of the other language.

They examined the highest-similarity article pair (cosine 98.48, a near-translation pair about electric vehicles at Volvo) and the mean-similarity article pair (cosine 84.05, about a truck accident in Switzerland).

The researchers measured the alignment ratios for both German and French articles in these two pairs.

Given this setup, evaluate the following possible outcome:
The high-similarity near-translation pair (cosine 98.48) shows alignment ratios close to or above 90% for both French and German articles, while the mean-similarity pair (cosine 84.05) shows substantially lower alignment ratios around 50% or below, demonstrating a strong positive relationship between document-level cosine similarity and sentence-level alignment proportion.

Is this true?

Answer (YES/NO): NO